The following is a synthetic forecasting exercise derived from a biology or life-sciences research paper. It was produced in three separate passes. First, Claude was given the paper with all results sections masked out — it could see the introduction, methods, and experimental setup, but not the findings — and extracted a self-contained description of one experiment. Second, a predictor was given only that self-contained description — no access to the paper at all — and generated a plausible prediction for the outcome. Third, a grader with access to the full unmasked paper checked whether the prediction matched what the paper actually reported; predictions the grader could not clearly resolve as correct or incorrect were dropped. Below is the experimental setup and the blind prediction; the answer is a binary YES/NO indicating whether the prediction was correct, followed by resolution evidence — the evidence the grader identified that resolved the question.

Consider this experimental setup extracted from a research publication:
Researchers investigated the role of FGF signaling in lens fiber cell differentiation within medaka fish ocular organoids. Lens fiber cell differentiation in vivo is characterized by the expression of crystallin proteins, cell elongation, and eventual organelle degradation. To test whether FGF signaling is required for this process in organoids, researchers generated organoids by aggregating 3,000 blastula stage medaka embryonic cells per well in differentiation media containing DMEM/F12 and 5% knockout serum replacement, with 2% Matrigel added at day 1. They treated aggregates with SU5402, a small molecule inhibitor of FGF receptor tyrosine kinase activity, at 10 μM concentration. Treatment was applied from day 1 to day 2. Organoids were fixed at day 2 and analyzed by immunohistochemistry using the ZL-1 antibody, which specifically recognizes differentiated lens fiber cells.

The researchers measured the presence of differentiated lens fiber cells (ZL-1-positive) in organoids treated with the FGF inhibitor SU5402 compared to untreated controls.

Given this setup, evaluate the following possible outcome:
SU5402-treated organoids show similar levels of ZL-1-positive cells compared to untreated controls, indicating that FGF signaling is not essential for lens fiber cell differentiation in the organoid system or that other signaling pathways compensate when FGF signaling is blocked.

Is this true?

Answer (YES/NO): NO